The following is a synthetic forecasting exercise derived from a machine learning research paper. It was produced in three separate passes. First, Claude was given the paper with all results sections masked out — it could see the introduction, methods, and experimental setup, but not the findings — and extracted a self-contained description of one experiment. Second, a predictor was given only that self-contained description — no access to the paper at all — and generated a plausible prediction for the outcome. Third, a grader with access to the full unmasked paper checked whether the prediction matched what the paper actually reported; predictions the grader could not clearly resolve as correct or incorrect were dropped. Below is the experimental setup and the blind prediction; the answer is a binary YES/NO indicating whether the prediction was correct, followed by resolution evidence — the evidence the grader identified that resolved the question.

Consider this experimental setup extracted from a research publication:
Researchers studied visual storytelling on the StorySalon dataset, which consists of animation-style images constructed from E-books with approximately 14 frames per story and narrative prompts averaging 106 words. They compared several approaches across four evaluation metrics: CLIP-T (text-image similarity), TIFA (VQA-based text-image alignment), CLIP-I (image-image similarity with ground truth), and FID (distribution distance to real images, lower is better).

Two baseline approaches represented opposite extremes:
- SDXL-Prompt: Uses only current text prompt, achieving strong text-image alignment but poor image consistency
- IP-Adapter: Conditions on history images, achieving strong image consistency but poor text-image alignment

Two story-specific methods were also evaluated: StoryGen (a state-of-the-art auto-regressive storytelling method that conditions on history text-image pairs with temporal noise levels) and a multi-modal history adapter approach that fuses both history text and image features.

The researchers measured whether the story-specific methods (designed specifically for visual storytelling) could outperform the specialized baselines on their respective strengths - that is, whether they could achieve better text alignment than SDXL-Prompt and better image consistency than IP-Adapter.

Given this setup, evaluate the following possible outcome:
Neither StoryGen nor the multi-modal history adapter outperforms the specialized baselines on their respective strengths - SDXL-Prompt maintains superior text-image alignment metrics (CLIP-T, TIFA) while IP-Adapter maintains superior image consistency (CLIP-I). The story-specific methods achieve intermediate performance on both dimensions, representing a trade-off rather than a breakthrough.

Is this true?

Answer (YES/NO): YES